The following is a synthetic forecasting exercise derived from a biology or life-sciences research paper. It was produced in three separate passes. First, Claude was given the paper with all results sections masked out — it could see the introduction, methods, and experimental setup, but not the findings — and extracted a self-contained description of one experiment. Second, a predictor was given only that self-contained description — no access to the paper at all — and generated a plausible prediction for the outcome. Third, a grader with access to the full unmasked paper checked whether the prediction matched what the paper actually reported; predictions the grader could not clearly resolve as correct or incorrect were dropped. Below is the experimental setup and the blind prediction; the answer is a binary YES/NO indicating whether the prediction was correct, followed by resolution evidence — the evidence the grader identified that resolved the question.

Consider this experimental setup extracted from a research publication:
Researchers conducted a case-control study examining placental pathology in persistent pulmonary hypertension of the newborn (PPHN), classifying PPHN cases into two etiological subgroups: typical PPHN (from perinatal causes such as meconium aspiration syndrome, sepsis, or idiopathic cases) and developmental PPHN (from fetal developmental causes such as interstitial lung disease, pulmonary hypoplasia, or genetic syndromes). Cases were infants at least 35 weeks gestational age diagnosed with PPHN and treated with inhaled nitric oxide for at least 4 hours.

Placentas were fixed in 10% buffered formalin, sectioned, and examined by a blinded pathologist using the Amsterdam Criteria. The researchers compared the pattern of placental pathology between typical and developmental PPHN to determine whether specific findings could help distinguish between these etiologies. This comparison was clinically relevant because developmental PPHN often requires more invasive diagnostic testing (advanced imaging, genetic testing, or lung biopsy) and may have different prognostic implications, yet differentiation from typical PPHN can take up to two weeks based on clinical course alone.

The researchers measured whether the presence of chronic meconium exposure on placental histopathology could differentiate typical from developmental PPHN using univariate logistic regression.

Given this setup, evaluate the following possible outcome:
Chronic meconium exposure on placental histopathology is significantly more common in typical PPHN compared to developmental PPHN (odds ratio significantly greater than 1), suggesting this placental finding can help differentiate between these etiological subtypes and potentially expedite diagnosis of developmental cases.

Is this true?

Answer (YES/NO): YES